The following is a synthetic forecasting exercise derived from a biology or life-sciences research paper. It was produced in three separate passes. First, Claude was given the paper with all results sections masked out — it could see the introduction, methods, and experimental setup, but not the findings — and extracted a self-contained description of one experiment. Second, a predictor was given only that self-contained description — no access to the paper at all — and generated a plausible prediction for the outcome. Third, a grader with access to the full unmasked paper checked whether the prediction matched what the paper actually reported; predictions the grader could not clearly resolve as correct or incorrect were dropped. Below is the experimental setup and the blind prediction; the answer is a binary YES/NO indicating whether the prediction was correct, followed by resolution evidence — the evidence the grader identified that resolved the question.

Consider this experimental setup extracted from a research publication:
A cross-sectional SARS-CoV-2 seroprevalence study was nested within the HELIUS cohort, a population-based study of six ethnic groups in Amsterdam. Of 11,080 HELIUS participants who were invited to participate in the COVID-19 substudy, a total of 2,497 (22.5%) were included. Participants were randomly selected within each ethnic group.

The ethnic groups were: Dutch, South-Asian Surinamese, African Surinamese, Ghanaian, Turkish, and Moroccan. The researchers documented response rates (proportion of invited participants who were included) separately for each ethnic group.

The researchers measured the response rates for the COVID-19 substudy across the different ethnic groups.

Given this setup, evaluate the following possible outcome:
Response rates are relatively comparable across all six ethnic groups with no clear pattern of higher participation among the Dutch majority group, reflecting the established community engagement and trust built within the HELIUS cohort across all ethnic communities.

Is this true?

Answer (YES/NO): NO